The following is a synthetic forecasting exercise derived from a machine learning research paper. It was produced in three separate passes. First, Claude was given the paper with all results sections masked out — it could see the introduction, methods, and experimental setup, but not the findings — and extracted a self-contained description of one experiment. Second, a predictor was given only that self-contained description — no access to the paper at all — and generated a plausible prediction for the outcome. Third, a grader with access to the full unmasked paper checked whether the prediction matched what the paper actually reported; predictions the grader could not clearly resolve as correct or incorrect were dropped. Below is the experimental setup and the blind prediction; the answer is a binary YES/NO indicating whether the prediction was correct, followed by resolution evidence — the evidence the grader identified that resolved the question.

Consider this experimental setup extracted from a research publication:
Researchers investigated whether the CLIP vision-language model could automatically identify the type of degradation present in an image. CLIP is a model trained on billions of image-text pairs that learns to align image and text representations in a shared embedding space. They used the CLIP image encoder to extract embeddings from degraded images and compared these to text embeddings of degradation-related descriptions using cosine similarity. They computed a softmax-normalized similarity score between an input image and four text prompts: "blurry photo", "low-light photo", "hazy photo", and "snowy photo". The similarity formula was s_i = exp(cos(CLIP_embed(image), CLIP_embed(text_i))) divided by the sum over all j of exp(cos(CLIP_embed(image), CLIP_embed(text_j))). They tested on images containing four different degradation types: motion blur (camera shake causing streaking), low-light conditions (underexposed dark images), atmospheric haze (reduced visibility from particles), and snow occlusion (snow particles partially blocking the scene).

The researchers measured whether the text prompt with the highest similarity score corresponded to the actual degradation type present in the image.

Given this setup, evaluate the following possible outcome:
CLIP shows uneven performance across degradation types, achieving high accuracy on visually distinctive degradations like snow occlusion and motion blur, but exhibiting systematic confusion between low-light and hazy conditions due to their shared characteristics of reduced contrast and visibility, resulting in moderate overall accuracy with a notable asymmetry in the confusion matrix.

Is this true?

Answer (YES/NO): NO